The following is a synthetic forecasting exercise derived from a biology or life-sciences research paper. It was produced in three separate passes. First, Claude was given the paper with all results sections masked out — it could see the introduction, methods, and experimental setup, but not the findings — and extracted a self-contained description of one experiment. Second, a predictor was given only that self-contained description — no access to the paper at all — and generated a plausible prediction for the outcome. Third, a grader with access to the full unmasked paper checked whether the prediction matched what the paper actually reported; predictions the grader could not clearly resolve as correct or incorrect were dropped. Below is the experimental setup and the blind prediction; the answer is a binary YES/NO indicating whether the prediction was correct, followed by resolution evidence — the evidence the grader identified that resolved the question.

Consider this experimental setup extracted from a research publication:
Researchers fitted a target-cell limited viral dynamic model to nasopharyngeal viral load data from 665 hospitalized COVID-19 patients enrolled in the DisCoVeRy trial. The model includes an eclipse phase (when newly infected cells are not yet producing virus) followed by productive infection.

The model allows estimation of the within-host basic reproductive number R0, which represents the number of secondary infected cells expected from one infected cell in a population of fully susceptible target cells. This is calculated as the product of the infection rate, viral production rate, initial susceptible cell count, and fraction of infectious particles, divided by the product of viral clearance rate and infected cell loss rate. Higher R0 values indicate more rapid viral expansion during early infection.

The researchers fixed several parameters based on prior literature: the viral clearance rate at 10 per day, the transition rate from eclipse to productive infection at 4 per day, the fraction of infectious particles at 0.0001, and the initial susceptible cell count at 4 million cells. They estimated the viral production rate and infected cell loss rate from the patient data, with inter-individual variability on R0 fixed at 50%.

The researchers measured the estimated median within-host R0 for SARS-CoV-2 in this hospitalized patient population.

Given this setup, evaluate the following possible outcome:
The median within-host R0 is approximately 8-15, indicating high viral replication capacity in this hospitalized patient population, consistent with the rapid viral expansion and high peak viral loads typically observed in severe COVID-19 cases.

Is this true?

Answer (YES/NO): YES